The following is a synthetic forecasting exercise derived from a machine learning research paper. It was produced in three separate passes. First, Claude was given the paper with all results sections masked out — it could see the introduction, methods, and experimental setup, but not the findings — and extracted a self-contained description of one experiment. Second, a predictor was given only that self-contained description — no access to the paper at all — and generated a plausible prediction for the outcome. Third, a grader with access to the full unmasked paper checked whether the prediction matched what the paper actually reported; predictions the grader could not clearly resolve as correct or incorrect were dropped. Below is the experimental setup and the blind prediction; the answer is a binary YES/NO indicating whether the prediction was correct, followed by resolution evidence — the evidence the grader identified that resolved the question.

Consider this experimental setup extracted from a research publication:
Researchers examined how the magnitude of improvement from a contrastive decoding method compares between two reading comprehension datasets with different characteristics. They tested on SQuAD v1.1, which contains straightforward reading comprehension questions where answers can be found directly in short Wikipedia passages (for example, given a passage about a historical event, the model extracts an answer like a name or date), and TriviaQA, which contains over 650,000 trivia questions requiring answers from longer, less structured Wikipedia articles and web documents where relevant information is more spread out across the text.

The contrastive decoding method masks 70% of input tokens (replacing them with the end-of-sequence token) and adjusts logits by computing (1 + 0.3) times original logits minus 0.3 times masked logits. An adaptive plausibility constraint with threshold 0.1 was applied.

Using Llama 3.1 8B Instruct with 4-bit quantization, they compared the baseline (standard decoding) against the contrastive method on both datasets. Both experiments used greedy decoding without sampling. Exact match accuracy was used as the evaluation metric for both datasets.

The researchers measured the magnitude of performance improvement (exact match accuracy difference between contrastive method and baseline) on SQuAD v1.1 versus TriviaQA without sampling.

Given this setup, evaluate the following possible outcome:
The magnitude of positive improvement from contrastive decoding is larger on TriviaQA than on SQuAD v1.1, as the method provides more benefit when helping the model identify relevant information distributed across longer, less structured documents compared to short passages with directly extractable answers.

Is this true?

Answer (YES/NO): NO